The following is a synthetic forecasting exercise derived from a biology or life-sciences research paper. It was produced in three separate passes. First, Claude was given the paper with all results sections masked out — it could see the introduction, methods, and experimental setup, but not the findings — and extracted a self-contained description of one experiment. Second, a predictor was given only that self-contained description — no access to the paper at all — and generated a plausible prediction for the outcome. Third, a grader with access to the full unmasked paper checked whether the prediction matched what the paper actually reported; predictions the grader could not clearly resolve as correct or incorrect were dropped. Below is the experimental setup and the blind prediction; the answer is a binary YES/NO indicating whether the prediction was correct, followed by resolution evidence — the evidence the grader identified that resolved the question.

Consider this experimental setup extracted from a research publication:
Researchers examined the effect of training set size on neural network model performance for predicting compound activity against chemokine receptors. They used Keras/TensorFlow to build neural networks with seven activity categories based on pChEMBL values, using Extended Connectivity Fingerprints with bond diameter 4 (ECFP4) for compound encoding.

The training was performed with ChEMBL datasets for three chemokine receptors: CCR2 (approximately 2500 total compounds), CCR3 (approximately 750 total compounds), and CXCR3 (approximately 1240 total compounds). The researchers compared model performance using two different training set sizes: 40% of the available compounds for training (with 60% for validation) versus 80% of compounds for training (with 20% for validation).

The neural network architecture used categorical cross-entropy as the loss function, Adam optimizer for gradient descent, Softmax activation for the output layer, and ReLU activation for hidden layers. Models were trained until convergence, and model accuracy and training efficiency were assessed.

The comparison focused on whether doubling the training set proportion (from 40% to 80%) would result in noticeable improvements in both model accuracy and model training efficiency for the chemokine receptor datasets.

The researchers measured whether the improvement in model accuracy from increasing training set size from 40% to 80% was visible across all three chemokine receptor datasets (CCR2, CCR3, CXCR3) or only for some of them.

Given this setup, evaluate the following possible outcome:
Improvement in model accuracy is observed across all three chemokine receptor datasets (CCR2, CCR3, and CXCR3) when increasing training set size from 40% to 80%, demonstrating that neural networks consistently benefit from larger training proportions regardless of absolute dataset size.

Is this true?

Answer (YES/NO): NO